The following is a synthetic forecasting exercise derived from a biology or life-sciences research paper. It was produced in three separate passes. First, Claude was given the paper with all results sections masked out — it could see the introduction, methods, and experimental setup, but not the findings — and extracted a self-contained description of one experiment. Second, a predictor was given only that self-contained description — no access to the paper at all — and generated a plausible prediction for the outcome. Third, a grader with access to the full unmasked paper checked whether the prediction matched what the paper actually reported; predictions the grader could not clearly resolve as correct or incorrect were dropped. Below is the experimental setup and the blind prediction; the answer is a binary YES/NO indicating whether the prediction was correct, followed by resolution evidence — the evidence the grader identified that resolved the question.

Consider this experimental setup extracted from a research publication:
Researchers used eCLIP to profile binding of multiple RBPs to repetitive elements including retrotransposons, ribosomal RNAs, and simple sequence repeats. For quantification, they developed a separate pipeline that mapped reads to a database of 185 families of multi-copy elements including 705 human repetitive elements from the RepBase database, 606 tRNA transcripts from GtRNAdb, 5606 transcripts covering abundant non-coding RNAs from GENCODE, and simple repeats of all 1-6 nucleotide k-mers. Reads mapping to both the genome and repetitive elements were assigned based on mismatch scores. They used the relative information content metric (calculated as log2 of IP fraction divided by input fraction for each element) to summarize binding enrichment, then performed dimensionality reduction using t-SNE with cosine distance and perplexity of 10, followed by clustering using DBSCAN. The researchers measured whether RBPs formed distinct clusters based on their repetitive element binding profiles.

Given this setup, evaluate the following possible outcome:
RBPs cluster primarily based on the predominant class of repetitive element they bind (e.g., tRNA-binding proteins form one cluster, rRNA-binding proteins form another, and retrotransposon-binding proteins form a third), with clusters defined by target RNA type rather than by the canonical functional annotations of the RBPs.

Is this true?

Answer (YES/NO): YES